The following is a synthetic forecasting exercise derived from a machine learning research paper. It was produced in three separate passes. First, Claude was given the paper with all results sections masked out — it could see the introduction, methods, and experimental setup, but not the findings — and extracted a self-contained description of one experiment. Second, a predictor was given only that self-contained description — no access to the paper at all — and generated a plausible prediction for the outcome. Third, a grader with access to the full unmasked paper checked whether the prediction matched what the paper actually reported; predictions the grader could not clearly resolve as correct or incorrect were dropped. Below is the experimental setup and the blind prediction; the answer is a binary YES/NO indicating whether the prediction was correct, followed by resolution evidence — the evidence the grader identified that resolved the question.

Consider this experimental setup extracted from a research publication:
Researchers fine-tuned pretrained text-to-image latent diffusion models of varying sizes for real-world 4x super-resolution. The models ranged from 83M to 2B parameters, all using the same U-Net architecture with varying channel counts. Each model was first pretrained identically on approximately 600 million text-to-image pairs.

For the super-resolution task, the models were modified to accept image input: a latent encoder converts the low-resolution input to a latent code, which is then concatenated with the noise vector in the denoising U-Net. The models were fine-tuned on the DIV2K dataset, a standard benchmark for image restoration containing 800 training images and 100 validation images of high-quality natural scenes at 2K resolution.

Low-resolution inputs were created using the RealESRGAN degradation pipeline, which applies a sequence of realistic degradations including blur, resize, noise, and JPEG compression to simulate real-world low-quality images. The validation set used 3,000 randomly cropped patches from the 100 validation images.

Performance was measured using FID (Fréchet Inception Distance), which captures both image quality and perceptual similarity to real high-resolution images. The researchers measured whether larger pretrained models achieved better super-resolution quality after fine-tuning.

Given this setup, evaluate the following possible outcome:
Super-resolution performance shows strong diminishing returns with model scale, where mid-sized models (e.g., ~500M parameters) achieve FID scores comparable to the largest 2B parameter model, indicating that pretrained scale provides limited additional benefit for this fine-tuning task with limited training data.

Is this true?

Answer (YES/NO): NO